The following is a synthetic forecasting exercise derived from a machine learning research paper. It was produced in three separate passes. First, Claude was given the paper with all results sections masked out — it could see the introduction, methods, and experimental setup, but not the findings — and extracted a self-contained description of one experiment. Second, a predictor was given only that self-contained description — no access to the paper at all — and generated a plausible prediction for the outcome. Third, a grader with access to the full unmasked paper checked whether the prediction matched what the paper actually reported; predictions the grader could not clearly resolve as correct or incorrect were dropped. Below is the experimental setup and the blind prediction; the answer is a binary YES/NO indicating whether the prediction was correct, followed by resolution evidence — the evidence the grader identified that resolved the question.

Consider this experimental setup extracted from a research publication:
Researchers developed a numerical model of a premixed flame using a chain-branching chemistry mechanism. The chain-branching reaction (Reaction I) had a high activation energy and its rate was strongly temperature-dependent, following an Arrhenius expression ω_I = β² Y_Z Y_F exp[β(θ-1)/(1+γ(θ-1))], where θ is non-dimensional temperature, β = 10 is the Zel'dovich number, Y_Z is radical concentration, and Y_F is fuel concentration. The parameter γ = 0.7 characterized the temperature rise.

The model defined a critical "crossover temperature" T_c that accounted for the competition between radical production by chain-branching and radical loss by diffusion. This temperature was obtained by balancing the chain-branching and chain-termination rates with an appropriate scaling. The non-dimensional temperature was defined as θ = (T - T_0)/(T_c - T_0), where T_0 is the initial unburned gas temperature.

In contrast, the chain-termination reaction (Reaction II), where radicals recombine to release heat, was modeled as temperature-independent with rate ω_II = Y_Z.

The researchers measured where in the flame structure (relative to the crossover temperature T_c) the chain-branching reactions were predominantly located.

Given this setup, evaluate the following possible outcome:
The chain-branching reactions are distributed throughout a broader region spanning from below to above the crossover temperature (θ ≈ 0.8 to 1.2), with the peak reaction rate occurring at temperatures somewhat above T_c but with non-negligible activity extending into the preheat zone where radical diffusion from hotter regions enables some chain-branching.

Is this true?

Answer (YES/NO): NO